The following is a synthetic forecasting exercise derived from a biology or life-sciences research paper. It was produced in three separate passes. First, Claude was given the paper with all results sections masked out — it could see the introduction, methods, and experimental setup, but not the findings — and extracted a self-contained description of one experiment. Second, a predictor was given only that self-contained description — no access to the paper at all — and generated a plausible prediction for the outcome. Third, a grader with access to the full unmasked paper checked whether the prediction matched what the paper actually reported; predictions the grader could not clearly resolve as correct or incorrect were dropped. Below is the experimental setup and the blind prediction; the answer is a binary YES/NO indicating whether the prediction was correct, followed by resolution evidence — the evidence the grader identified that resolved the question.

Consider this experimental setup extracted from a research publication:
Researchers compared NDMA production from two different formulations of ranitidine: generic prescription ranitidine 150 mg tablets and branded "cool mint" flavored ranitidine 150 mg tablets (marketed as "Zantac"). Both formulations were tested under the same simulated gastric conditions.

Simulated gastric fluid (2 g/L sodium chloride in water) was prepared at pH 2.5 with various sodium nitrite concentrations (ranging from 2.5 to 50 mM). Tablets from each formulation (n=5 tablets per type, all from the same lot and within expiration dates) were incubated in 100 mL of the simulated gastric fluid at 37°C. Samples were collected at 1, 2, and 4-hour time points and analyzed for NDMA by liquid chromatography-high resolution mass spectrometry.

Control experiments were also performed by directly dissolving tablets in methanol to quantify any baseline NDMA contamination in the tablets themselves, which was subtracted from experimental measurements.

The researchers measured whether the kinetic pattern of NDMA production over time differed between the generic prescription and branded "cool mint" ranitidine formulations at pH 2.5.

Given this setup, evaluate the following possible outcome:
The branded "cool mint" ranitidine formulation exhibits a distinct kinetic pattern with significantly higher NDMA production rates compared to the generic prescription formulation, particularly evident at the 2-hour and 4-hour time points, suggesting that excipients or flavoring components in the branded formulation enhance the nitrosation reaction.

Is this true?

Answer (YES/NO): NO